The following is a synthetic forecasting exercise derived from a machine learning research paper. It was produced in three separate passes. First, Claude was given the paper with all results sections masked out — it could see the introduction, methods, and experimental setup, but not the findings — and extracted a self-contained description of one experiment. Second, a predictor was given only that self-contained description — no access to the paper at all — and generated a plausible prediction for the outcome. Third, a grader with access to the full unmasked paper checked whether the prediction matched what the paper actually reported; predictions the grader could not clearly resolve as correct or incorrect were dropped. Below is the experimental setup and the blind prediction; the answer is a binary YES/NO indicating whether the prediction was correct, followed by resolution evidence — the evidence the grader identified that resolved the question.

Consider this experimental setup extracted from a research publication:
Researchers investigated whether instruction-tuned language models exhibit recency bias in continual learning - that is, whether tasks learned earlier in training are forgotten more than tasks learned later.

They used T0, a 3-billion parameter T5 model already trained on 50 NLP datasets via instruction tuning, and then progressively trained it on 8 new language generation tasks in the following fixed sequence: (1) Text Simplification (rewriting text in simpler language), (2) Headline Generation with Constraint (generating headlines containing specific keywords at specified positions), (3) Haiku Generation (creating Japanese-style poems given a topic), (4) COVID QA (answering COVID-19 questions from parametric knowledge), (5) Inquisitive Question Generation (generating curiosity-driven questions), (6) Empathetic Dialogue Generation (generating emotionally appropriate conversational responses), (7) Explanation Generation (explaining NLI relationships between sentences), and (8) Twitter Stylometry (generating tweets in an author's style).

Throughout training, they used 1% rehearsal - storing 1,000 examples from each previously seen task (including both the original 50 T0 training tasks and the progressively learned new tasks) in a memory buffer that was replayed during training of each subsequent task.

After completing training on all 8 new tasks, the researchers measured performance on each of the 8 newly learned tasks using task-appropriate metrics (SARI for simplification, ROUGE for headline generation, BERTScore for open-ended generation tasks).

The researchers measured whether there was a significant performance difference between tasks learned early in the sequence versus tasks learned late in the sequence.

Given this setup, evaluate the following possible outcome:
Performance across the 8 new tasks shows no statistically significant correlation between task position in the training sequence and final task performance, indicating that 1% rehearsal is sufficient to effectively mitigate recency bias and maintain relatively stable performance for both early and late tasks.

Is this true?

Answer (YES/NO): YES